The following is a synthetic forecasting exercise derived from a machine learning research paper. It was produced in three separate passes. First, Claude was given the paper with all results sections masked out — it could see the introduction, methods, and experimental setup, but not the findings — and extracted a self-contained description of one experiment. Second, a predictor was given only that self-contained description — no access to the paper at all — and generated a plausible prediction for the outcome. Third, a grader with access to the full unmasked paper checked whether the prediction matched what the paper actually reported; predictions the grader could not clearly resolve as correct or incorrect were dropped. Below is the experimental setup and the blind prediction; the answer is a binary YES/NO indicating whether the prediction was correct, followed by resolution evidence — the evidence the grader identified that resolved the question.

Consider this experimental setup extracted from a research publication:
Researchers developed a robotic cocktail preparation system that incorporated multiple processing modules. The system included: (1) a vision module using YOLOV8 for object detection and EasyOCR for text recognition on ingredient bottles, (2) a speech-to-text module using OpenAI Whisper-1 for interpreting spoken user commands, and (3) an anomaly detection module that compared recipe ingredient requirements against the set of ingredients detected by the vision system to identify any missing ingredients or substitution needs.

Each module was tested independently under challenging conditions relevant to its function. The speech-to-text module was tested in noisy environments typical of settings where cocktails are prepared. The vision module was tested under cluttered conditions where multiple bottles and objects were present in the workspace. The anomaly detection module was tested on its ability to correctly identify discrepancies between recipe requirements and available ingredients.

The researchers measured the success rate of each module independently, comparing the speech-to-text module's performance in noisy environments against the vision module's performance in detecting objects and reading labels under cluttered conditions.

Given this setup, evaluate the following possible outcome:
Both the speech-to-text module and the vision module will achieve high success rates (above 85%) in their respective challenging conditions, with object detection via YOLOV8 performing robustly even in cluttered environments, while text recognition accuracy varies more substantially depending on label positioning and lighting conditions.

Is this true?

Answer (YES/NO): NO